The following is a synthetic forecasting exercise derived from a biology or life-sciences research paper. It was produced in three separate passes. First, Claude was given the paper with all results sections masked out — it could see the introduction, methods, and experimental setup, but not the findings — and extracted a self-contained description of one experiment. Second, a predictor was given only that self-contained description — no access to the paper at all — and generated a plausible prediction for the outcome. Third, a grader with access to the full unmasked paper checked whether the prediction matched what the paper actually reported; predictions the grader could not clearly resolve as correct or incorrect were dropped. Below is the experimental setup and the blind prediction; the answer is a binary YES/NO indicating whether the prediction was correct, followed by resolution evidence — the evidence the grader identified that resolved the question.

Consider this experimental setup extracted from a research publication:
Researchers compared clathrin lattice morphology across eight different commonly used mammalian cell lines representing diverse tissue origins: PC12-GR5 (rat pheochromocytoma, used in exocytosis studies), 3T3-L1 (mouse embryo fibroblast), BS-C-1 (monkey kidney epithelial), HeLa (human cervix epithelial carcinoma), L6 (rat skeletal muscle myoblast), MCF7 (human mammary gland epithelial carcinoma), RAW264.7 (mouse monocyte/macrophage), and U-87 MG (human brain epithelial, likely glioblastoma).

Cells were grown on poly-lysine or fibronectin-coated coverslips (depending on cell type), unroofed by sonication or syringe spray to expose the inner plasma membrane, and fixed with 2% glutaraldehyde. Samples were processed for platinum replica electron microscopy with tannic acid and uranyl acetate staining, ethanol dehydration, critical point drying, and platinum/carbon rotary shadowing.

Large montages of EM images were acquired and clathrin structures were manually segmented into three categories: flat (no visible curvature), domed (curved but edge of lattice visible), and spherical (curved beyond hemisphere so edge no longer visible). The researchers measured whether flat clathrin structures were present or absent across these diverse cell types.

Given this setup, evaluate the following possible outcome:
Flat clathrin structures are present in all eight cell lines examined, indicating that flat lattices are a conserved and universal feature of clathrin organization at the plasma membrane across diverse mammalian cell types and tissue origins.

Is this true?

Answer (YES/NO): YES